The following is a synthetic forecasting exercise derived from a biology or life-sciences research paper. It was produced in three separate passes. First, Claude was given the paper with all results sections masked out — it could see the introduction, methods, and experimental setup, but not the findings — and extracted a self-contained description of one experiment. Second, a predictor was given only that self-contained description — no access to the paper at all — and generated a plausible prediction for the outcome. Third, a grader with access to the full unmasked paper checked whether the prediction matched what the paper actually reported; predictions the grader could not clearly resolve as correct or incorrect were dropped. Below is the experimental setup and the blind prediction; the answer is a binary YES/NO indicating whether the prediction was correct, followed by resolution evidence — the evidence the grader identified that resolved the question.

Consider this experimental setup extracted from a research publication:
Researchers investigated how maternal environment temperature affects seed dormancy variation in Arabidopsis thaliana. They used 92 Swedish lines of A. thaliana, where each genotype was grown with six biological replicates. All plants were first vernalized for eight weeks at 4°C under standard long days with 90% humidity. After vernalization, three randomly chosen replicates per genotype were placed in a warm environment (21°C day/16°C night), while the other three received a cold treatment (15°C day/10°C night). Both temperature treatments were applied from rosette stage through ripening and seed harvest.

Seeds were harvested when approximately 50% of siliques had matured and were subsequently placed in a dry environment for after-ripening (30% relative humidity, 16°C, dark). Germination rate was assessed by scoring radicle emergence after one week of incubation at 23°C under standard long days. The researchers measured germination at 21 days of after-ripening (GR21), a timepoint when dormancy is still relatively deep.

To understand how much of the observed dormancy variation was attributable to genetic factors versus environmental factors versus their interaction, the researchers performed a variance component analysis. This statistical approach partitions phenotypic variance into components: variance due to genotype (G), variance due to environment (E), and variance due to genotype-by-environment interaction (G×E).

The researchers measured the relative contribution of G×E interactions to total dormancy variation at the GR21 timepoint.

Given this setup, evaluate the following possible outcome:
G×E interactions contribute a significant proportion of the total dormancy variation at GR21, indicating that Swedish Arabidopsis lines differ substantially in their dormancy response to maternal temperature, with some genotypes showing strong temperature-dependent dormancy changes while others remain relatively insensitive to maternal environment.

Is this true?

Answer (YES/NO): YES